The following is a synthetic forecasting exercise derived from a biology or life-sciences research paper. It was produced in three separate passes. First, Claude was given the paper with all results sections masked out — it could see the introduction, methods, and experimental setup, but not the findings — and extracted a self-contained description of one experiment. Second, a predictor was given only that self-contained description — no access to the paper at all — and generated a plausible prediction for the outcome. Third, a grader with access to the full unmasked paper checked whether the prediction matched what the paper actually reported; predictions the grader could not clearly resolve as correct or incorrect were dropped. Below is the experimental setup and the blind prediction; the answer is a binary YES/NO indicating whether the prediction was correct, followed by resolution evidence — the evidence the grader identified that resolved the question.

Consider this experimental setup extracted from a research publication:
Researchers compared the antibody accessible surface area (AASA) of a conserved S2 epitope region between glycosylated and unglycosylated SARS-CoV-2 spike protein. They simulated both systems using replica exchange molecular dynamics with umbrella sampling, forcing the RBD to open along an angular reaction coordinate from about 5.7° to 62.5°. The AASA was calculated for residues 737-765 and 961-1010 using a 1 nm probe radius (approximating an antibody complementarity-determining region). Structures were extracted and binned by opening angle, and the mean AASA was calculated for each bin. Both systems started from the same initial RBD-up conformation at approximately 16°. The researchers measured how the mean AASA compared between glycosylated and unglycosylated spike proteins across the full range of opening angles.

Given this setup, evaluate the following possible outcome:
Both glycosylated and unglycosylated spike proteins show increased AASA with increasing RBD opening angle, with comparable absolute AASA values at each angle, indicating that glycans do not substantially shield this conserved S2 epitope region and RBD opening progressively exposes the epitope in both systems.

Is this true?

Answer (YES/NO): NO